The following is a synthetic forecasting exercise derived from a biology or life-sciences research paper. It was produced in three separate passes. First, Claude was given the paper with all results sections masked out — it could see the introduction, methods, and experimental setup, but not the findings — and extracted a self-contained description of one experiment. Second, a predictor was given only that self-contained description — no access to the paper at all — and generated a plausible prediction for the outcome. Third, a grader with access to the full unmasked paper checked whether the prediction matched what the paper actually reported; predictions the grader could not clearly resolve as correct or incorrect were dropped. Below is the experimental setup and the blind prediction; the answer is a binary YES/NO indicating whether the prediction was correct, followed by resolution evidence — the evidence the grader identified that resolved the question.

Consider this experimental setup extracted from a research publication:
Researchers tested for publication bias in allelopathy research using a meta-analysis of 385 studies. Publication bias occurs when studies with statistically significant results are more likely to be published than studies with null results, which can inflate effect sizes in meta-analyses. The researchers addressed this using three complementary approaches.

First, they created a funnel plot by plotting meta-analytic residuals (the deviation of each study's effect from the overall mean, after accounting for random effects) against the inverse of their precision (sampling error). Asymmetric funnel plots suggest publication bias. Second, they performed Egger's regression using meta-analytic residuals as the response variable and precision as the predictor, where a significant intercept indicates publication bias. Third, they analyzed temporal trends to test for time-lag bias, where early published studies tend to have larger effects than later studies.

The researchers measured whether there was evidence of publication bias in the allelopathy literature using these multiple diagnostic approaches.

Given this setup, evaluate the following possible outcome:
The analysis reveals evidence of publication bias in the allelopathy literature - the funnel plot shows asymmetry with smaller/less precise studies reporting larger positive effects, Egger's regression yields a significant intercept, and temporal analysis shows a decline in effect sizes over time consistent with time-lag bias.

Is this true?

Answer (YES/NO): NO